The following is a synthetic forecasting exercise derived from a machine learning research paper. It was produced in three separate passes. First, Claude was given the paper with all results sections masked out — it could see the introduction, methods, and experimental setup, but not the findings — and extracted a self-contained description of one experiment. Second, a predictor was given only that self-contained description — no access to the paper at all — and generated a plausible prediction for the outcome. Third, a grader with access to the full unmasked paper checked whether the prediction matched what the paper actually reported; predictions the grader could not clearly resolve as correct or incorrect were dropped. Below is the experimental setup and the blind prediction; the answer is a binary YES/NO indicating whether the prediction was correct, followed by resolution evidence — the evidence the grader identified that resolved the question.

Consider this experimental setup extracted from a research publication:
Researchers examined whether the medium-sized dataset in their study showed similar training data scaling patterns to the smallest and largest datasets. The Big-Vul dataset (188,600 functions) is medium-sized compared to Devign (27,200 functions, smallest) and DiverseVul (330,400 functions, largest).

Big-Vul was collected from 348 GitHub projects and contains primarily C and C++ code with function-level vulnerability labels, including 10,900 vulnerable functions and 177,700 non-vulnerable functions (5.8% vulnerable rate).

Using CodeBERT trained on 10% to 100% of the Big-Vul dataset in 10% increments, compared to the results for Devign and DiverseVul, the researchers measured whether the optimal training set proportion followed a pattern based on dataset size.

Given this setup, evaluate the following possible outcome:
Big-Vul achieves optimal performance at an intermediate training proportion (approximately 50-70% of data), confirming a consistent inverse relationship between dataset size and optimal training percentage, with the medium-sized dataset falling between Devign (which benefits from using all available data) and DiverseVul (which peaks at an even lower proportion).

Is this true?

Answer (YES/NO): NO